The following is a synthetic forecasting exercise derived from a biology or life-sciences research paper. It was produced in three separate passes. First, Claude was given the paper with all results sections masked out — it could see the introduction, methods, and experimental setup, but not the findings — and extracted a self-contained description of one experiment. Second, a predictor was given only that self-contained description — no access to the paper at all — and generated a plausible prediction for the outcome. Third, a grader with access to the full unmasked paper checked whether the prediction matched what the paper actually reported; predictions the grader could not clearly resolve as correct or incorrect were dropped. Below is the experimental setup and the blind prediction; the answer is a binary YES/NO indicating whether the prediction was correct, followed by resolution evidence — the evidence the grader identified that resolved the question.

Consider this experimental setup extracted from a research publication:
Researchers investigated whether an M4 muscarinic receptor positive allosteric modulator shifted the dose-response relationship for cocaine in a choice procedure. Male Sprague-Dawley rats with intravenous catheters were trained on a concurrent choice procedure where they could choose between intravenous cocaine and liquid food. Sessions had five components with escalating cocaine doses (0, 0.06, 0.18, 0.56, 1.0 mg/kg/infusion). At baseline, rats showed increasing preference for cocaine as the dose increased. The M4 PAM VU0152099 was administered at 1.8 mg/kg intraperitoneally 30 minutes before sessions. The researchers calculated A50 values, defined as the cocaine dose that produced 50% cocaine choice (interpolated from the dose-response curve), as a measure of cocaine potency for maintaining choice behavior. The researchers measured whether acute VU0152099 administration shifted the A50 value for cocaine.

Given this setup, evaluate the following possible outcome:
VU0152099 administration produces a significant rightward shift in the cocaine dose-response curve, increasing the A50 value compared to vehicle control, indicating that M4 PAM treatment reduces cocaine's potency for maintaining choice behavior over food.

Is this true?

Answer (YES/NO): NO